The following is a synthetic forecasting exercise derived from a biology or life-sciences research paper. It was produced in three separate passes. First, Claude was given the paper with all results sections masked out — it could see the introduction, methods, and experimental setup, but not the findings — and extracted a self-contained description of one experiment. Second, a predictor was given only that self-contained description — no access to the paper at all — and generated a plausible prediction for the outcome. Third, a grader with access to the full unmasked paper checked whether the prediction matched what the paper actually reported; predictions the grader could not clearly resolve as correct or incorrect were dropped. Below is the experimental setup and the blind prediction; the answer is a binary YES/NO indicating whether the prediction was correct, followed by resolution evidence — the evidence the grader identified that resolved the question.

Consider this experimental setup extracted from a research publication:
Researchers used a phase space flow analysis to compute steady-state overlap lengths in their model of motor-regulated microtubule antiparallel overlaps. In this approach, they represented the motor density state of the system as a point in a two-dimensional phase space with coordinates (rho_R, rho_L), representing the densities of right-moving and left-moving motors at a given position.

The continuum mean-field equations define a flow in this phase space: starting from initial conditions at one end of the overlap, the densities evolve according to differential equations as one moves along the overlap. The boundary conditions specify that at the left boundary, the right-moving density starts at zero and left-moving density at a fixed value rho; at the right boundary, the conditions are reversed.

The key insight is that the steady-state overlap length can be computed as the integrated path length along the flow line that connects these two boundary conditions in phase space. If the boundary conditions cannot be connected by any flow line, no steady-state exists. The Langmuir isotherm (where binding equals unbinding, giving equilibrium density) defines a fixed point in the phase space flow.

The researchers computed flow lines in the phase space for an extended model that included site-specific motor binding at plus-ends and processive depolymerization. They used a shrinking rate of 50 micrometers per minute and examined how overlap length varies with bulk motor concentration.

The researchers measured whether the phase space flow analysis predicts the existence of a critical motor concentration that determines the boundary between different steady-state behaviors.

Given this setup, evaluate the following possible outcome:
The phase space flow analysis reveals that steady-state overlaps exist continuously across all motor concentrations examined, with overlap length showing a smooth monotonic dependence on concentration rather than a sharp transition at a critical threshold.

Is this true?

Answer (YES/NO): NO